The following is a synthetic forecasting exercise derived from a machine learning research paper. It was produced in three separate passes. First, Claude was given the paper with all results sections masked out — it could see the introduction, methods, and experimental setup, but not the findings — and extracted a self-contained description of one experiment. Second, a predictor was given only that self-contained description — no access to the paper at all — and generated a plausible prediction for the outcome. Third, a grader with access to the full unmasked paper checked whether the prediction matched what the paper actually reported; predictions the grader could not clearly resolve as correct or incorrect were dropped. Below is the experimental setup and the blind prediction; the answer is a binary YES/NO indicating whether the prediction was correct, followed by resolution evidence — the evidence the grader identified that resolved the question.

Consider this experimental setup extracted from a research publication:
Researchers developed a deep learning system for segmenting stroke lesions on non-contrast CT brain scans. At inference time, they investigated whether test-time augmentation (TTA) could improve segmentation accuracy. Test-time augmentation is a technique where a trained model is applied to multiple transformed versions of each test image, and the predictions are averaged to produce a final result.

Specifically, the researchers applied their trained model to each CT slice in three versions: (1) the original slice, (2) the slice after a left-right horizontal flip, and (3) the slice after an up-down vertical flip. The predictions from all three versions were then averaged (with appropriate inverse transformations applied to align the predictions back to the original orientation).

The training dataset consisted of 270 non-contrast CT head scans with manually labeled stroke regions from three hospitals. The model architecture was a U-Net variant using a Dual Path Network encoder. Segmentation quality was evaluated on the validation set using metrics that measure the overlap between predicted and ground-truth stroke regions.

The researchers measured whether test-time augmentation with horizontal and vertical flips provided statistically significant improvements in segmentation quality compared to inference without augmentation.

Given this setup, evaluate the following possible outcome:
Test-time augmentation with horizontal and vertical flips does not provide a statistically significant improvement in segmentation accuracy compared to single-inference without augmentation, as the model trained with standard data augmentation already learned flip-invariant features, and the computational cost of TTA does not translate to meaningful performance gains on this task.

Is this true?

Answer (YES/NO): YES